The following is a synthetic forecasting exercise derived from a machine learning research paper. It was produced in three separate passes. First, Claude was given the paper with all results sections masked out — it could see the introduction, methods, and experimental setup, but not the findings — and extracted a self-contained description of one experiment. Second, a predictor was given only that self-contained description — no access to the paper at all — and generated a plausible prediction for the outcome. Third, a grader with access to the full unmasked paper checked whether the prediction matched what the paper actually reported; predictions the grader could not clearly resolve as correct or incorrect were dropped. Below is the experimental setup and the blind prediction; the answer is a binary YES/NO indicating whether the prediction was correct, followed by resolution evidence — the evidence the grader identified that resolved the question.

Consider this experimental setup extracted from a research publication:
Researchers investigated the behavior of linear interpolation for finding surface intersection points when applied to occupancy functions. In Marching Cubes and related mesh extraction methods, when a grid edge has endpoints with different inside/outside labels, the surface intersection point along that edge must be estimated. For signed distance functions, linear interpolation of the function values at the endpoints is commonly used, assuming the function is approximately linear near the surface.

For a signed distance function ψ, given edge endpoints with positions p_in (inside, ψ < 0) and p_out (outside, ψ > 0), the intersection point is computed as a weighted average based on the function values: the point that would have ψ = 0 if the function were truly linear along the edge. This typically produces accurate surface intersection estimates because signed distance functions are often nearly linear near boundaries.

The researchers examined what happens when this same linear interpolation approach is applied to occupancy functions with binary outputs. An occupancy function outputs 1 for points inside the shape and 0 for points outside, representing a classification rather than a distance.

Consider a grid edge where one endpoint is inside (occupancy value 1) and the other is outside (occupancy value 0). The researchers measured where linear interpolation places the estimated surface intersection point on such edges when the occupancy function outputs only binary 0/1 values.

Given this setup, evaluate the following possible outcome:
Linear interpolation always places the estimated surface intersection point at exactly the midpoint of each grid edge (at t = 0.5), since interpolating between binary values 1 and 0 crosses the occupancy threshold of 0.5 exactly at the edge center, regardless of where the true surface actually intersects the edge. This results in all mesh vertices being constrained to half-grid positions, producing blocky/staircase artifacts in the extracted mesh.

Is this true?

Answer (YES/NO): YES